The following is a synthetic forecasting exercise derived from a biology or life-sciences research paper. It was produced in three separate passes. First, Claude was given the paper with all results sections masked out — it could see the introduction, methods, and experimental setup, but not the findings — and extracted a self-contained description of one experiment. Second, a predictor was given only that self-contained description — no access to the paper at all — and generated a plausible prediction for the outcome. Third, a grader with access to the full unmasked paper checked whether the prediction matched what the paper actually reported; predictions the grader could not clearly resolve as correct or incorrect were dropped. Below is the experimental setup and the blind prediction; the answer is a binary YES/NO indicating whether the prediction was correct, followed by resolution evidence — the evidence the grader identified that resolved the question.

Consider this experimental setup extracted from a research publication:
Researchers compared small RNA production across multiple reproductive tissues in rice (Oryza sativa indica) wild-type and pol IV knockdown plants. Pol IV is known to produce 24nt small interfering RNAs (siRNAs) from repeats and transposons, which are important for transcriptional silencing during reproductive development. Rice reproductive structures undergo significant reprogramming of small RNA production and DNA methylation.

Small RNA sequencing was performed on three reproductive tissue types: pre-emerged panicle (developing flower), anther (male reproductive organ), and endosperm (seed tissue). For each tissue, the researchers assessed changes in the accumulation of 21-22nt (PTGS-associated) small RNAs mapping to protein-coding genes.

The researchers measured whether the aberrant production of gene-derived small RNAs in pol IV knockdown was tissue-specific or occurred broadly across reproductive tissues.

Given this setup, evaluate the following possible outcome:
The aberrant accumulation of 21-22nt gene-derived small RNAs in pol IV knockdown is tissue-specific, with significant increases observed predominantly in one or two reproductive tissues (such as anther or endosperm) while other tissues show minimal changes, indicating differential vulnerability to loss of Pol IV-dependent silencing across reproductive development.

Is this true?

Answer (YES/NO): NO